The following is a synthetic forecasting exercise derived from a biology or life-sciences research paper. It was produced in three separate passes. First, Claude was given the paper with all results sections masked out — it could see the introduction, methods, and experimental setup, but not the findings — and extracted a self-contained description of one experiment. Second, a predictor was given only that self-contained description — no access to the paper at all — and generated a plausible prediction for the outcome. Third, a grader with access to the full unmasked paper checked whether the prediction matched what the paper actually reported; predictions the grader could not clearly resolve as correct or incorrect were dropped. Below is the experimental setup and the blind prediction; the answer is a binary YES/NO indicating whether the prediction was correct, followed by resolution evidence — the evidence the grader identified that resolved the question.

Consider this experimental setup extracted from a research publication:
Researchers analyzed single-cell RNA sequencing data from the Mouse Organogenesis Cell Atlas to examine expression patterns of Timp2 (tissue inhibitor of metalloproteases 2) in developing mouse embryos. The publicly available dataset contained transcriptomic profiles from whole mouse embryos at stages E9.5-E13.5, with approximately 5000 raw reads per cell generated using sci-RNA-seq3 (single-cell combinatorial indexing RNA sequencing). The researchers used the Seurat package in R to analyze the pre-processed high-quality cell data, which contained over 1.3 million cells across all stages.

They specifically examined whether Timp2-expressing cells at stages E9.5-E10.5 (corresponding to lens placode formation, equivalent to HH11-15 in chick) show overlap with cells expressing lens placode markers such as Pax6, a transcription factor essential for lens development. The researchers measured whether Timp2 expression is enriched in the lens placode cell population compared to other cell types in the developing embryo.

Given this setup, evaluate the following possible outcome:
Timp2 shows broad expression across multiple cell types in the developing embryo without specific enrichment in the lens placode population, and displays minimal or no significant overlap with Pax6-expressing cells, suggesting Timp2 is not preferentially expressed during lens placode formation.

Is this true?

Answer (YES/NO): NO